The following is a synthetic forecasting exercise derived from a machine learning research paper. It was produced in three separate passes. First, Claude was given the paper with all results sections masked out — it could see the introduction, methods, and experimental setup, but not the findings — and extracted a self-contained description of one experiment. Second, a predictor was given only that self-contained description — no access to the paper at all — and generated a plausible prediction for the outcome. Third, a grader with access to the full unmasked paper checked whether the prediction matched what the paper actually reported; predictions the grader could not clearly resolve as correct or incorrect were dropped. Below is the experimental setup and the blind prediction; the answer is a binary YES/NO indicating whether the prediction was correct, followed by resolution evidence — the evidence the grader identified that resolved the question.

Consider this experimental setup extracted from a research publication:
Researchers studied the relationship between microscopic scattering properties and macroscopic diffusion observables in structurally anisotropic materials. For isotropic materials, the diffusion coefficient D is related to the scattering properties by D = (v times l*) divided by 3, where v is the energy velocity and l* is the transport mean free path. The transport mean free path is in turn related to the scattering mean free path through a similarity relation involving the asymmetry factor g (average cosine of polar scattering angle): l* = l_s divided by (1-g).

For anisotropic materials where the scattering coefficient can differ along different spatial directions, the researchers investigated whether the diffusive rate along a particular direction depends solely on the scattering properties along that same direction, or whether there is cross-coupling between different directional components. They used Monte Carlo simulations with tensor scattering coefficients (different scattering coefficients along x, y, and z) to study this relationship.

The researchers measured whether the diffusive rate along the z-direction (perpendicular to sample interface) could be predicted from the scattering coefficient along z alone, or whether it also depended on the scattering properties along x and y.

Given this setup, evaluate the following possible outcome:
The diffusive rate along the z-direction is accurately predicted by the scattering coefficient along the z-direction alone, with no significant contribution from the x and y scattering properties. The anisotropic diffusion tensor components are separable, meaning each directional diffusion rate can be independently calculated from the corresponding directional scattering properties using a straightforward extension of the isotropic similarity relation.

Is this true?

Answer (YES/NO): NO